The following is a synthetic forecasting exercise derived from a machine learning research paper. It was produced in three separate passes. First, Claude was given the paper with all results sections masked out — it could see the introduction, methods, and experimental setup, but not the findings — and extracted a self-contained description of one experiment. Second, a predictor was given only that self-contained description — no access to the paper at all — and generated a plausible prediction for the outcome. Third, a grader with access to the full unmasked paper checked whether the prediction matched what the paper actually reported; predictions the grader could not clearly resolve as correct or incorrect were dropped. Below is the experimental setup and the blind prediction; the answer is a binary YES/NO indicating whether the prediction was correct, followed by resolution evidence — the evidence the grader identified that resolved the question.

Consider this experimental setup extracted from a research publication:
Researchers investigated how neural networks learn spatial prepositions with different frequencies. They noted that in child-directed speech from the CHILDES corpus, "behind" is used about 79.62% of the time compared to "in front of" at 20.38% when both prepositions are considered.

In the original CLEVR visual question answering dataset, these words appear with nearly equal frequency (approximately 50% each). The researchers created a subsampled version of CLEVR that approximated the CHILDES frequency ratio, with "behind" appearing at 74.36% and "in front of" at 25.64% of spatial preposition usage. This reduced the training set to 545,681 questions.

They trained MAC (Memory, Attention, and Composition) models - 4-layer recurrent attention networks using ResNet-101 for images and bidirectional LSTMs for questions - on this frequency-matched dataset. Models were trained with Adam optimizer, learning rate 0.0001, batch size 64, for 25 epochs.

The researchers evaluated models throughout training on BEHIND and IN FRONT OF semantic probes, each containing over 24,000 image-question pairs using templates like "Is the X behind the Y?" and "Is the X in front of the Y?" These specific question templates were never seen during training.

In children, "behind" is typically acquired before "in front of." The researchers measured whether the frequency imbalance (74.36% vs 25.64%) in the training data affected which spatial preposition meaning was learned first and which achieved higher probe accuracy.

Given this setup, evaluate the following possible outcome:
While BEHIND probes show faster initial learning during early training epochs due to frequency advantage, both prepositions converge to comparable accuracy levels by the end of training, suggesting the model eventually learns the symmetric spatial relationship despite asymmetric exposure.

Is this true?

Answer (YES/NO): NO